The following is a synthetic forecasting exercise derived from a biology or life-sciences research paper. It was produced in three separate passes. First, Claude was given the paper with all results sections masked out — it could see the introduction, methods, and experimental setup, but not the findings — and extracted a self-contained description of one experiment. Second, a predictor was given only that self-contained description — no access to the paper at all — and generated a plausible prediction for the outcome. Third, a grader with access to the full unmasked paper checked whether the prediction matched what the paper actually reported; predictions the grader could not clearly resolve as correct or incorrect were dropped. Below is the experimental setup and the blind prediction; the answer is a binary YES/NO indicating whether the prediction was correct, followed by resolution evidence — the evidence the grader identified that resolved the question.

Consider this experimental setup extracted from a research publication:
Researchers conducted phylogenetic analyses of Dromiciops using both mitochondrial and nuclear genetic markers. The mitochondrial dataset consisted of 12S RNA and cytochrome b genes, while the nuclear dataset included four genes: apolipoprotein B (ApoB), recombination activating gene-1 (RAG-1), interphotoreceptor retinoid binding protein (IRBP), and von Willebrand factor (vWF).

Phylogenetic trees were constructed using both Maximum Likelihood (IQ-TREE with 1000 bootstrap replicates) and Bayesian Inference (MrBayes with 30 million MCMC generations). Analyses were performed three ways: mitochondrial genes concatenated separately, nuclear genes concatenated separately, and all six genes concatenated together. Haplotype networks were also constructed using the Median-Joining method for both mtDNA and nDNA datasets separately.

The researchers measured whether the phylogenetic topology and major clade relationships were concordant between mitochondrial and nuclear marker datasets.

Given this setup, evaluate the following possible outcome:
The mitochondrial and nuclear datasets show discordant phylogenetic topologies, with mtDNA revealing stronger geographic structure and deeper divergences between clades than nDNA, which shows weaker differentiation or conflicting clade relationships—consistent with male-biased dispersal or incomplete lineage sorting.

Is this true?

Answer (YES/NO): NO